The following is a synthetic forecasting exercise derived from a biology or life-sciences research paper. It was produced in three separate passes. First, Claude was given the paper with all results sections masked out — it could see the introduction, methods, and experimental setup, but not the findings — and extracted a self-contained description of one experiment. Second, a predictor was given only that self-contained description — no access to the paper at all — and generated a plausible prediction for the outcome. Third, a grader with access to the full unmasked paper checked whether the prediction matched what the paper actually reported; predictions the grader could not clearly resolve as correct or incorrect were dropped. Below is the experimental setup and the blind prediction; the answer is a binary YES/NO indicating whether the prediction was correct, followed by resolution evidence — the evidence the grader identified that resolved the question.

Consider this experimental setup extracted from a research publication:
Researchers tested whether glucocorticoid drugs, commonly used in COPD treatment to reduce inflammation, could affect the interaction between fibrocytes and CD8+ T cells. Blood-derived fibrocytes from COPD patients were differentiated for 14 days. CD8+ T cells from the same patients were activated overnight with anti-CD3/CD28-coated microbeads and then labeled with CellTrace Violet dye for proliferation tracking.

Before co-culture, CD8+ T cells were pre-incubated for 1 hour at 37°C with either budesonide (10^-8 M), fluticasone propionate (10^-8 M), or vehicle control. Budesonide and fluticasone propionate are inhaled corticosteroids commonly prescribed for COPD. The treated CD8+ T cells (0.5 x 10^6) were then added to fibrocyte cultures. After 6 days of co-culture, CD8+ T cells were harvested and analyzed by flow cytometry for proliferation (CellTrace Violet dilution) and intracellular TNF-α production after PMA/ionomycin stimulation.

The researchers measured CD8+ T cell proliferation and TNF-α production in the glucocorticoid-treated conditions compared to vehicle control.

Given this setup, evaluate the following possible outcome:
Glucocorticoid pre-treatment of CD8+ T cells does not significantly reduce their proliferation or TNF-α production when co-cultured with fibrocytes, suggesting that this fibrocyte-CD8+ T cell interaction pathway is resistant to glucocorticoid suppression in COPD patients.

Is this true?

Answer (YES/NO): NO